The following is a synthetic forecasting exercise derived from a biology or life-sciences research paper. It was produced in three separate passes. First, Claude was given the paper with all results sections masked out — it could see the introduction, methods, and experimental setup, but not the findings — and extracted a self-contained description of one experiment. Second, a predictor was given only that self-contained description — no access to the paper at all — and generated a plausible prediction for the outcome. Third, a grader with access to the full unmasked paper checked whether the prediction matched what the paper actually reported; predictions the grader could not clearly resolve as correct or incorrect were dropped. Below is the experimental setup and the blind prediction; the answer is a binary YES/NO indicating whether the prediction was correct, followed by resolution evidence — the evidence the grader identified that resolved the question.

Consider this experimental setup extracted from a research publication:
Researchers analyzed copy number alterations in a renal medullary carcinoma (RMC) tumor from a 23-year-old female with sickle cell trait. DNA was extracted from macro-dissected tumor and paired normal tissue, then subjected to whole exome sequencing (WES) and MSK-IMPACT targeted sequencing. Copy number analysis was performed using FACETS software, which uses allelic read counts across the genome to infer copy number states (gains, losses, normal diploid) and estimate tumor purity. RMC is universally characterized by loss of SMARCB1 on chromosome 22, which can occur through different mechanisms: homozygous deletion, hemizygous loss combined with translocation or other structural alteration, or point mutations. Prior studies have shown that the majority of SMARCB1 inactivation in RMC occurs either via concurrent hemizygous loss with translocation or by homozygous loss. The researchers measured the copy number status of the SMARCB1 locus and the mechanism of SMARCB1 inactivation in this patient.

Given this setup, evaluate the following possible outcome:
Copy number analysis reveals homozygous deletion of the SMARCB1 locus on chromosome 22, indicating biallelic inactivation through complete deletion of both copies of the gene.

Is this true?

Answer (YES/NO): NO